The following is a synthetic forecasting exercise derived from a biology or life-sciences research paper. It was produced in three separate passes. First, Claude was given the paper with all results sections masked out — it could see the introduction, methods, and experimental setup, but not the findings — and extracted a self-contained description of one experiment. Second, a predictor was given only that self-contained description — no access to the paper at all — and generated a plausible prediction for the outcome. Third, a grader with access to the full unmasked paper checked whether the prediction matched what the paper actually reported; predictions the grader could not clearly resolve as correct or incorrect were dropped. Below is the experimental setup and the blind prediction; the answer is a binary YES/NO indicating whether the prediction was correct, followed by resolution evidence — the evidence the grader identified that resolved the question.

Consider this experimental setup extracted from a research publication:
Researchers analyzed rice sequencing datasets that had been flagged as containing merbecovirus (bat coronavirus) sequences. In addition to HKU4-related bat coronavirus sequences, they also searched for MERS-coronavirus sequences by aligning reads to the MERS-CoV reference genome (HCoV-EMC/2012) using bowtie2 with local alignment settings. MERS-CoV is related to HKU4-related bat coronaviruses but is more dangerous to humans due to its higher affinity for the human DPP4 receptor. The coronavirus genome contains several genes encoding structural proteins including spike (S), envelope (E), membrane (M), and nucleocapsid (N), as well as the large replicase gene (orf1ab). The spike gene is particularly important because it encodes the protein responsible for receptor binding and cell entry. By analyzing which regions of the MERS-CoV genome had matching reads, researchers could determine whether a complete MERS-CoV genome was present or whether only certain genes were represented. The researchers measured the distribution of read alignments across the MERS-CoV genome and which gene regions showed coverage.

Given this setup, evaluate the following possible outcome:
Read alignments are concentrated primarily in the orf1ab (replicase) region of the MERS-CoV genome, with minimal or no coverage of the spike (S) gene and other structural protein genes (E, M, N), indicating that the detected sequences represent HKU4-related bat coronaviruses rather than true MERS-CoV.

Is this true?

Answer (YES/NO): NO